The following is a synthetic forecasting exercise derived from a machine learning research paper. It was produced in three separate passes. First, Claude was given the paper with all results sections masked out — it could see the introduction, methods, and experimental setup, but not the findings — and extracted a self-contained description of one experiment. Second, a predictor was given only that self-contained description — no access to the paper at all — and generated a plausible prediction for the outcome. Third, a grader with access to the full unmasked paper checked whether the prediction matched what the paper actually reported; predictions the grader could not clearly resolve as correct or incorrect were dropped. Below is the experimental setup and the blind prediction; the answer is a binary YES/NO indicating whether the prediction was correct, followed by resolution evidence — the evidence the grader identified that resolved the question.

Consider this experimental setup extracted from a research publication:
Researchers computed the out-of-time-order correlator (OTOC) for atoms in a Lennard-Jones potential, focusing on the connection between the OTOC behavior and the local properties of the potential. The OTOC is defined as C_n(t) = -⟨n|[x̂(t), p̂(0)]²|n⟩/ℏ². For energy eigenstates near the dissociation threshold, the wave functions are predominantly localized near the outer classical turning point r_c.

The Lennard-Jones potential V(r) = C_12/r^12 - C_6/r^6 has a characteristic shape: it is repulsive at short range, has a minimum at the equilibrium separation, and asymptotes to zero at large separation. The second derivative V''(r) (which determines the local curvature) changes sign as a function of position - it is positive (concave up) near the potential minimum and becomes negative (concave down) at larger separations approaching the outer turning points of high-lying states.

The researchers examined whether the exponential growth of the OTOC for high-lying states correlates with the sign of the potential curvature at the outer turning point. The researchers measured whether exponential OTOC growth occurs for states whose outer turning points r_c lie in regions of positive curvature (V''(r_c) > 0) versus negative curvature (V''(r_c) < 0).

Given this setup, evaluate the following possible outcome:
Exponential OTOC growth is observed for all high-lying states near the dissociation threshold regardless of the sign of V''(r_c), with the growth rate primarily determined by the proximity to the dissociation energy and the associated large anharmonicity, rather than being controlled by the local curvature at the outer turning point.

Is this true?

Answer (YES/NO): NO